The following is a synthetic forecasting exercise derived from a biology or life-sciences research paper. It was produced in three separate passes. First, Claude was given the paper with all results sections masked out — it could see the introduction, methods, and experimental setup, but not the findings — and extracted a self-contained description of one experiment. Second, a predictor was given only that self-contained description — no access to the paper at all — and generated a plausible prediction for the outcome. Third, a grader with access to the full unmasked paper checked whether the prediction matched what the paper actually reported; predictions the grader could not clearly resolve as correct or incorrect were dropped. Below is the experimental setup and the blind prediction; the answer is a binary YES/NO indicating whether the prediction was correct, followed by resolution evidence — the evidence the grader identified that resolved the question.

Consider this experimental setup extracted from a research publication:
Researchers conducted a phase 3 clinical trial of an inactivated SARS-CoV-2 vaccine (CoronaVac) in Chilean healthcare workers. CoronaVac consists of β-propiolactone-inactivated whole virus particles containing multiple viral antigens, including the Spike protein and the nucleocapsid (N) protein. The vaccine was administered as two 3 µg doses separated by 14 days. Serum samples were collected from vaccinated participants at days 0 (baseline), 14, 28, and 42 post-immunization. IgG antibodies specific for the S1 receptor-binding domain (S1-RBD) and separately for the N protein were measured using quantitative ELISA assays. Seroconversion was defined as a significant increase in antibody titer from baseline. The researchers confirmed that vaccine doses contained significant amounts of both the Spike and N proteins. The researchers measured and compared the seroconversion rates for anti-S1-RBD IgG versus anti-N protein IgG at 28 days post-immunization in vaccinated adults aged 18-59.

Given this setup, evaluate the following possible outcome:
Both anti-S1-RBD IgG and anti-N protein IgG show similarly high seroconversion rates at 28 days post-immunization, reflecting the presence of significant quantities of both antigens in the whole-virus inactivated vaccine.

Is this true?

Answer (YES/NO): NO